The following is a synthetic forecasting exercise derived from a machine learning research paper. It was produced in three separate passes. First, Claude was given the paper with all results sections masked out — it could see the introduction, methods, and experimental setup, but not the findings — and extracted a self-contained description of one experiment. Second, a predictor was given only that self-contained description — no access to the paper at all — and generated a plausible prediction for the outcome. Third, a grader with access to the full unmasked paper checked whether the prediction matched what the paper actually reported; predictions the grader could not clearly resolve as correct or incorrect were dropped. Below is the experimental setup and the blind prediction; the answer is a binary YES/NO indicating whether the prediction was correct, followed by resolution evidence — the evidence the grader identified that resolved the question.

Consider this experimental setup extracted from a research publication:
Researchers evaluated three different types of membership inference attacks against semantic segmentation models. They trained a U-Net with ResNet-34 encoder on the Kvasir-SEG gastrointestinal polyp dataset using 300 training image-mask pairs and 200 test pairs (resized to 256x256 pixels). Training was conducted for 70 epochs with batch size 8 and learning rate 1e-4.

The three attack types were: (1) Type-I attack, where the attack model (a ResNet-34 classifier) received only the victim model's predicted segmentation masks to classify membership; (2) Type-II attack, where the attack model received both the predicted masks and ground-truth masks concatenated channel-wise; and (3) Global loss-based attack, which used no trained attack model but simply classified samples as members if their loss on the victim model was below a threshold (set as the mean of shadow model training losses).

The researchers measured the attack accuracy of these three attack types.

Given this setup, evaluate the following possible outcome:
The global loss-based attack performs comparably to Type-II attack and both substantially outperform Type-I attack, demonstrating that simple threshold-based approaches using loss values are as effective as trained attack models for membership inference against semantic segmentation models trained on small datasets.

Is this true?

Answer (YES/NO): NO